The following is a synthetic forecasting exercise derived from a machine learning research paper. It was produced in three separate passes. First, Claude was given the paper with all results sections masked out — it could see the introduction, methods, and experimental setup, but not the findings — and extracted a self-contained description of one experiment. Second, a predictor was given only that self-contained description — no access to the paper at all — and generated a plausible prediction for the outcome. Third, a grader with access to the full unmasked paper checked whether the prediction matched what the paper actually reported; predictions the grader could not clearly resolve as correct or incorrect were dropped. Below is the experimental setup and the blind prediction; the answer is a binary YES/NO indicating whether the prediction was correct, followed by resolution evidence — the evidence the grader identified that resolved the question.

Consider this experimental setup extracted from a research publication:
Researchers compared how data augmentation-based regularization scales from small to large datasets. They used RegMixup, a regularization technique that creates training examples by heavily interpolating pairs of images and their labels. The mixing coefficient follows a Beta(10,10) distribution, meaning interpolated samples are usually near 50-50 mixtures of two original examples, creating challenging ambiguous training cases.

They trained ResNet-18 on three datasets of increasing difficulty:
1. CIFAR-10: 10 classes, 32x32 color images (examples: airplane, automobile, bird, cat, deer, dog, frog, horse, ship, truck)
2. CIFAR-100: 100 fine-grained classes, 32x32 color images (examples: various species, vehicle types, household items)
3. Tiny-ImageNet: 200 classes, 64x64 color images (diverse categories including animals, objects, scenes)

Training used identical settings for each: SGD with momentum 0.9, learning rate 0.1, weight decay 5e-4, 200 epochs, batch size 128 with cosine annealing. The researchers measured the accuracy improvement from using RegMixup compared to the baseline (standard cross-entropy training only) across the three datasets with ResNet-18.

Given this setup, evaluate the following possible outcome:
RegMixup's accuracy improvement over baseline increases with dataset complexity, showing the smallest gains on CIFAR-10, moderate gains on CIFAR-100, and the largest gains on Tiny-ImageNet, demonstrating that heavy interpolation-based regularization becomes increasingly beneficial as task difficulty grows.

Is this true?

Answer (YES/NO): YES